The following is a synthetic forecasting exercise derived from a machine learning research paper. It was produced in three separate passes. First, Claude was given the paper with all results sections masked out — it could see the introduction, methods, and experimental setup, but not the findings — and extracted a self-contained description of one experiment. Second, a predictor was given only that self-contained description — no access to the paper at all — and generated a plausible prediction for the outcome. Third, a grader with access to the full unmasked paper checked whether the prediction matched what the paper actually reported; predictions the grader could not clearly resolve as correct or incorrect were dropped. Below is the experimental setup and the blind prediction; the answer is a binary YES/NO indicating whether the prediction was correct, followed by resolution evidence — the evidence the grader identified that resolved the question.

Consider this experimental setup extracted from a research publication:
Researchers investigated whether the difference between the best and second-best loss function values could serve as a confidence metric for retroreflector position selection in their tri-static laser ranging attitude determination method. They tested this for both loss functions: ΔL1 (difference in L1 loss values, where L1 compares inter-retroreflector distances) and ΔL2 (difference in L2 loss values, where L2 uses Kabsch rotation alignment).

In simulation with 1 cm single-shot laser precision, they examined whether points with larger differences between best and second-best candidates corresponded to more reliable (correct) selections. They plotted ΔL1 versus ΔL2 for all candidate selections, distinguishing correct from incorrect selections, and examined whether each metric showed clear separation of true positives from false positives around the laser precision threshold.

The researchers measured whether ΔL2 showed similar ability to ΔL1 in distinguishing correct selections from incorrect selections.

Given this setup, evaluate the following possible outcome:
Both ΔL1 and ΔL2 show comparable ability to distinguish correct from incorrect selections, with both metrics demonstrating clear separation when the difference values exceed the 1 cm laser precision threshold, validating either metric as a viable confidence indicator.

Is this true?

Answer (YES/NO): NO